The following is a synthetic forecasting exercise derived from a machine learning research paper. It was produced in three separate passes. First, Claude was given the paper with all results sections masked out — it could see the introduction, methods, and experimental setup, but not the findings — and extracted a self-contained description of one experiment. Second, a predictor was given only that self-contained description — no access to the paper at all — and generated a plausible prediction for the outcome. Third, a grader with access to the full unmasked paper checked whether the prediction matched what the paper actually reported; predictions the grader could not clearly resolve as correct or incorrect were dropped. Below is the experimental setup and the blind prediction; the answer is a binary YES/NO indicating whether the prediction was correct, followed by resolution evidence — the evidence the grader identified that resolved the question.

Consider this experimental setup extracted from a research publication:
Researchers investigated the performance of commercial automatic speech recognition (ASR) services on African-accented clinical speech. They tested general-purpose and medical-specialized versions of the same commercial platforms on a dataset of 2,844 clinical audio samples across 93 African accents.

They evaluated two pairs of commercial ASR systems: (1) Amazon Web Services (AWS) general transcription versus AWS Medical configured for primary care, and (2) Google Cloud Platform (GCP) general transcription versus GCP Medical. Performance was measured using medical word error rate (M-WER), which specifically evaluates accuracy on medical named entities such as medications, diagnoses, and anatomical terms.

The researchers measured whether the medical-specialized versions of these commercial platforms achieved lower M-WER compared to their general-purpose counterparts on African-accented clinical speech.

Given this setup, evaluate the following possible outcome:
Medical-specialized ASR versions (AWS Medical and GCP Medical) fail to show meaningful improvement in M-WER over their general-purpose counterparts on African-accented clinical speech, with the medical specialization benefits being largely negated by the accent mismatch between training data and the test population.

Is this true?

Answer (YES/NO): NO